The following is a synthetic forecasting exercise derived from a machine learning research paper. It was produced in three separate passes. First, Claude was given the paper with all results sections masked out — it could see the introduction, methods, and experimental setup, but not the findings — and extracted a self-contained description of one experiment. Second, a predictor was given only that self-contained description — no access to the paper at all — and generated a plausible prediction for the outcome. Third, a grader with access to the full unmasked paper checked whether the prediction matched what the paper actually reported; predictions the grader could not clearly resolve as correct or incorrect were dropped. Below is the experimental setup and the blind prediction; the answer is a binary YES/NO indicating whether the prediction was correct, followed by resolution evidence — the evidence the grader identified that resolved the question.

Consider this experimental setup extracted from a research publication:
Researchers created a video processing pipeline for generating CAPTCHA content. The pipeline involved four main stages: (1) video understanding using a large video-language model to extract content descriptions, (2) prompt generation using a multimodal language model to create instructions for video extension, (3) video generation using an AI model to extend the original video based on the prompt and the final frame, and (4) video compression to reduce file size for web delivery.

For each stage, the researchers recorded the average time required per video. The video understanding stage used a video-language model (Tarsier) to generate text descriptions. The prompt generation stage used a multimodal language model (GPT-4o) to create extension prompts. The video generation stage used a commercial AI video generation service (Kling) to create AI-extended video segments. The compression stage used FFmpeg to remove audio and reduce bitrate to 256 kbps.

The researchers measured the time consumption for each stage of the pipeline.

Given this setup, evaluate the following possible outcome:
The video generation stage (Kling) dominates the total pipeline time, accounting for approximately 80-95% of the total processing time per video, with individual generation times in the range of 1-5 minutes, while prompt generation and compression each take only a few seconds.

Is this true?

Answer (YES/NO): NO